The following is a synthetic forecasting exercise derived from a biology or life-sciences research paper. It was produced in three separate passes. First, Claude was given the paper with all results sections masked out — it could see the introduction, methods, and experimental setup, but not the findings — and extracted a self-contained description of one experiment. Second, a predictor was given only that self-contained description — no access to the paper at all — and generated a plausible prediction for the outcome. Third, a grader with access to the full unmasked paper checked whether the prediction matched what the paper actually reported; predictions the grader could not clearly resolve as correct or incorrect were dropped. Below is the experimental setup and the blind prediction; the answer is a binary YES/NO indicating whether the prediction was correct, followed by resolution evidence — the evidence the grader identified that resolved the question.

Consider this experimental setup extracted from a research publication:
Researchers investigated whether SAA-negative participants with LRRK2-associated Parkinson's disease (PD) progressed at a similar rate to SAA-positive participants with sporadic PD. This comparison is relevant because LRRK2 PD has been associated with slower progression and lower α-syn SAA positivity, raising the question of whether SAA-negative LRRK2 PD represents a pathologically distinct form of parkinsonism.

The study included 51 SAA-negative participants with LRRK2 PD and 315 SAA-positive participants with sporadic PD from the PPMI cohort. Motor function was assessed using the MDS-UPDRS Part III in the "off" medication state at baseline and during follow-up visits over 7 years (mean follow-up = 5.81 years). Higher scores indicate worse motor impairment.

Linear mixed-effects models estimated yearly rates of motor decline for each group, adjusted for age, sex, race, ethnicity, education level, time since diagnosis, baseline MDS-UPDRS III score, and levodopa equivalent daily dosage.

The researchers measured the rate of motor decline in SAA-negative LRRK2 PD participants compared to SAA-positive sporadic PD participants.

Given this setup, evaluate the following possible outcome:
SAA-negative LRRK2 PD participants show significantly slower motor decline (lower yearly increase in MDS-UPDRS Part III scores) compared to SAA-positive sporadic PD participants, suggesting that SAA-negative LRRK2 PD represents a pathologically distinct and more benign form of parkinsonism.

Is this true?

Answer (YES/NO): NO